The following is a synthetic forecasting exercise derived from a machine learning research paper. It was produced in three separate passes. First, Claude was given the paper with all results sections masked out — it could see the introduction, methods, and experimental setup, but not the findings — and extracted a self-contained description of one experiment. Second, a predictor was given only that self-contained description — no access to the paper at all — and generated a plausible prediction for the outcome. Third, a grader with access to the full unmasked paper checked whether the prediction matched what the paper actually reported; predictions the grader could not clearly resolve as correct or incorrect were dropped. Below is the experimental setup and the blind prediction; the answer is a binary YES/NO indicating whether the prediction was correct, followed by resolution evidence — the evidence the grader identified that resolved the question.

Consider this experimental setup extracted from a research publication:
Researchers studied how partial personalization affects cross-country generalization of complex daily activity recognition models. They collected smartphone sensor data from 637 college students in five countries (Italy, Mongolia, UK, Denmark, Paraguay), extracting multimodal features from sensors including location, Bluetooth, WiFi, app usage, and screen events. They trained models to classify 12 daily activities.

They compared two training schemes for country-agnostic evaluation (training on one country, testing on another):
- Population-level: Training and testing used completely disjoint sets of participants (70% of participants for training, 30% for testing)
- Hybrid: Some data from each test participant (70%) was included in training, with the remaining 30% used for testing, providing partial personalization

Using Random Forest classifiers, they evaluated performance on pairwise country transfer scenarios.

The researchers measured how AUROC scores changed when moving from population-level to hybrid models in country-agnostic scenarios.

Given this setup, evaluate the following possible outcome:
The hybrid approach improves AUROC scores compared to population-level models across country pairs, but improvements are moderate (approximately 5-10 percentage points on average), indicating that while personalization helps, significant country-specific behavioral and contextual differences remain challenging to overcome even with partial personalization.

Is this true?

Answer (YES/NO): NO